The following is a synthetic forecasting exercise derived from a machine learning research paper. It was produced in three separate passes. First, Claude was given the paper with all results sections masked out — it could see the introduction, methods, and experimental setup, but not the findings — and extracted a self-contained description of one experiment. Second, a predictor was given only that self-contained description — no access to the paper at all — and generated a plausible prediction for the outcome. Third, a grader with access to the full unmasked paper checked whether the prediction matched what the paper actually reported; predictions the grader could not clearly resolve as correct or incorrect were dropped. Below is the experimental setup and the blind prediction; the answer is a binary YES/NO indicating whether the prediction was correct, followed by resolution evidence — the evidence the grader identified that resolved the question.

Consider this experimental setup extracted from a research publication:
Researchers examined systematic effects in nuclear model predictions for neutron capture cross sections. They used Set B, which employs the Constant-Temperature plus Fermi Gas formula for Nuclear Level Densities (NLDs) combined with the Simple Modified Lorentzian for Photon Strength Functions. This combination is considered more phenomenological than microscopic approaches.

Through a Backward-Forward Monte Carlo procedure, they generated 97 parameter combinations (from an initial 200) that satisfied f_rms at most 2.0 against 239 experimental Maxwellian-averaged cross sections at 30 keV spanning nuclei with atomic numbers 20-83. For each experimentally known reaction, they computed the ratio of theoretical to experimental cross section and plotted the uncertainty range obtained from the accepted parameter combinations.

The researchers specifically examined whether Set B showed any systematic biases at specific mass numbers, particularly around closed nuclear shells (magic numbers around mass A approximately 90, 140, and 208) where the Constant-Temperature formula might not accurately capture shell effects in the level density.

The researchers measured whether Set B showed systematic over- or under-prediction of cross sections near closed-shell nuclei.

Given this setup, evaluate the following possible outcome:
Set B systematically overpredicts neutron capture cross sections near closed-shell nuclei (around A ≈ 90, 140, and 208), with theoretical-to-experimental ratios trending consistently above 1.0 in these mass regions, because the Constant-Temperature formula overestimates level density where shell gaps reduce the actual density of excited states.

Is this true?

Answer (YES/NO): YES